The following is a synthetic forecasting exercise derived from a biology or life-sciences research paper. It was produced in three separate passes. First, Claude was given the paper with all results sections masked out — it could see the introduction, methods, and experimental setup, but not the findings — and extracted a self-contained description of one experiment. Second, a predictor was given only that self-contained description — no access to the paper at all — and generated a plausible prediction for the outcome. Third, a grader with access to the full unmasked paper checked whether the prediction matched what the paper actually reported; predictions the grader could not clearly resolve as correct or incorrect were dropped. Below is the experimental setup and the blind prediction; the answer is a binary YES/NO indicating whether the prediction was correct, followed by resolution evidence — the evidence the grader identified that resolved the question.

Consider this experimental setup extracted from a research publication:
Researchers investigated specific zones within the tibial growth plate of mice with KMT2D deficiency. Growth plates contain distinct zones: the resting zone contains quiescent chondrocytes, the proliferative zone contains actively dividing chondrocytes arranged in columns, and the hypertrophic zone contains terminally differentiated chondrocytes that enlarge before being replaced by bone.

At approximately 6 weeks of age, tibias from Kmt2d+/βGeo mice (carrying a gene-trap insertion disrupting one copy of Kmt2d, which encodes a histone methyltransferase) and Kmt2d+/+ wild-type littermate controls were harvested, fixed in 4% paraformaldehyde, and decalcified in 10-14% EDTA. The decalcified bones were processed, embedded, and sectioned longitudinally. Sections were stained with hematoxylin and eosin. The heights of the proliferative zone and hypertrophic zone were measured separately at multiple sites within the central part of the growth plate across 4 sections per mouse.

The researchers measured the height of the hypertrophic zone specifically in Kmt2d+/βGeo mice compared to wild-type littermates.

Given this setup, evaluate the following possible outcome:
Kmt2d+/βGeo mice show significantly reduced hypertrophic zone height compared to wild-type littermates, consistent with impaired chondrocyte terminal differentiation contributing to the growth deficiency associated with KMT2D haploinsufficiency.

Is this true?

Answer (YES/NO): NO